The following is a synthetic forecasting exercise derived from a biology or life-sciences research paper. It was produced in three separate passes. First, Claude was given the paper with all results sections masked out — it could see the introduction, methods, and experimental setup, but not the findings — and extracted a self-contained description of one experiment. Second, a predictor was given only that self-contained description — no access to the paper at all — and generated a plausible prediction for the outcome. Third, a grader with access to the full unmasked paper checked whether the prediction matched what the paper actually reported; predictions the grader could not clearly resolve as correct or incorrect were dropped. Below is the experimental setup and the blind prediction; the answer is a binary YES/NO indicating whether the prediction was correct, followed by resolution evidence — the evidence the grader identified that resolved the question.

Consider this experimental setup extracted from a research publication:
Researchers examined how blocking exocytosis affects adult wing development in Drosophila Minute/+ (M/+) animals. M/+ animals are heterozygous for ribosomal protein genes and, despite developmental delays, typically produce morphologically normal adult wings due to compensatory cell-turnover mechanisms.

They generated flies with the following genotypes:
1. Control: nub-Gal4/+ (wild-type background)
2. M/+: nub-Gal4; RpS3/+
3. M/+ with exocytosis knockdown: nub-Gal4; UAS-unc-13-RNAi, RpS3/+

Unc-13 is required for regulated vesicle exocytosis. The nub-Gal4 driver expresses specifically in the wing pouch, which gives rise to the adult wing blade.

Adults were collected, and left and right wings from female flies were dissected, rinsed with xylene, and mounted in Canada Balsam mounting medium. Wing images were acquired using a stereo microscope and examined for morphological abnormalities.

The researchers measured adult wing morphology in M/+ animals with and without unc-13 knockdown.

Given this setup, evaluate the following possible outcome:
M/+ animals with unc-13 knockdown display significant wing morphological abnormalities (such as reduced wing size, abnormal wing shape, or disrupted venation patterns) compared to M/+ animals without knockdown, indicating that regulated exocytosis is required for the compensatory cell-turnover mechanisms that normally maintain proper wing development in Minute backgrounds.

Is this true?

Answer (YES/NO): YES